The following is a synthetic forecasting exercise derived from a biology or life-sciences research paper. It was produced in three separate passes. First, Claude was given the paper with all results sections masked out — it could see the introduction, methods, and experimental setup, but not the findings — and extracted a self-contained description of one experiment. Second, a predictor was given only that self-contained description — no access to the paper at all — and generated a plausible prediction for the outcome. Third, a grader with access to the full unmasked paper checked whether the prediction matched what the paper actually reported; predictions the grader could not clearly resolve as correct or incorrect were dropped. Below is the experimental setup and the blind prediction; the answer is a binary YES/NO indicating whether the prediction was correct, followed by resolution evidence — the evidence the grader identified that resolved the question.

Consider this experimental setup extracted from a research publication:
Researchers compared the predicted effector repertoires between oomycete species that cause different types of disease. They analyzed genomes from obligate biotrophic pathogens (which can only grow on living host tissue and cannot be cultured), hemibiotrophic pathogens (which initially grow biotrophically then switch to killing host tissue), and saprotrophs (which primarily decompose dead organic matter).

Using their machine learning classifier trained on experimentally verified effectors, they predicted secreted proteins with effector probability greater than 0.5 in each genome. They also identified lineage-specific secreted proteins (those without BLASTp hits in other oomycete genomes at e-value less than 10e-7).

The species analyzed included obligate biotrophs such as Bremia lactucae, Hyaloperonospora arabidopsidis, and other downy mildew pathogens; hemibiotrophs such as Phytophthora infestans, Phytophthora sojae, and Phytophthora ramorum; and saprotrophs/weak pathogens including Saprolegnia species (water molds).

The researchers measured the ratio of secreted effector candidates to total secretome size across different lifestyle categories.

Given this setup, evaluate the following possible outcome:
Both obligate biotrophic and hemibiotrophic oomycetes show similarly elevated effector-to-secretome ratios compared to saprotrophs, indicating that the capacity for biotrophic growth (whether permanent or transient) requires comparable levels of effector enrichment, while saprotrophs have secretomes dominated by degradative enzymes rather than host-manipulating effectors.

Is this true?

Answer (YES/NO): NO